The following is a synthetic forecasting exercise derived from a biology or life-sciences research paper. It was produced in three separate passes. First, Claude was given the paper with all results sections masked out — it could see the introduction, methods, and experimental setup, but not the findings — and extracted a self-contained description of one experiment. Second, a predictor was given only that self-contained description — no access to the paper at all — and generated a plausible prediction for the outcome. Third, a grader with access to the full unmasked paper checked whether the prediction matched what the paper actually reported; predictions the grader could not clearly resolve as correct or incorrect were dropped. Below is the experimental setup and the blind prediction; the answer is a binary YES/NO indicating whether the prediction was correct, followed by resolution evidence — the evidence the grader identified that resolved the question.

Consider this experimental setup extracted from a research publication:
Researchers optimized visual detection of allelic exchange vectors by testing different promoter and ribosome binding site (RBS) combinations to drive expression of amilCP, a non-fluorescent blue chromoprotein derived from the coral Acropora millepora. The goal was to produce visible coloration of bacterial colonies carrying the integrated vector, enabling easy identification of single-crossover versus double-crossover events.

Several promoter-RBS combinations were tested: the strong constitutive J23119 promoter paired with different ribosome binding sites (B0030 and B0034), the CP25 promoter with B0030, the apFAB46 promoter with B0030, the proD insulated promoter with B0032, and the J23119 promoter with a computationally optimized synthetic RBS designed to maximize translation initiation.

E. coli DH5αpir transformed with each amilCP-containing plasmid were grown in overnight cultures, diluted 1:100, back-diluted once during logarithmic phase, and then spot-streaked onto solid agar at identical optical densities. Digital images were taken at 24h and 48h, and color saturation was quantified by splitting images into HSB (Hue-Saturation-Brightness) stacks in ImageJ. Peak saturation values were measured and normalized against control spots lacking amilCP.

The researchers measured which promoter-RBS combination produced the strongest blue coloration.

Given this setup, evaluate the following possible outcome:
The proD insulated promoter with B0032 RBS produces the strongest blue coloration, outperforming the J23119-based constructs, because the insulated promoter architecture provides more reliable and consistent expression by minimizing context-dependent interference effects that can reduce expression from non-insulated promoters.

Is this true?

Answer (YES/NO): NO